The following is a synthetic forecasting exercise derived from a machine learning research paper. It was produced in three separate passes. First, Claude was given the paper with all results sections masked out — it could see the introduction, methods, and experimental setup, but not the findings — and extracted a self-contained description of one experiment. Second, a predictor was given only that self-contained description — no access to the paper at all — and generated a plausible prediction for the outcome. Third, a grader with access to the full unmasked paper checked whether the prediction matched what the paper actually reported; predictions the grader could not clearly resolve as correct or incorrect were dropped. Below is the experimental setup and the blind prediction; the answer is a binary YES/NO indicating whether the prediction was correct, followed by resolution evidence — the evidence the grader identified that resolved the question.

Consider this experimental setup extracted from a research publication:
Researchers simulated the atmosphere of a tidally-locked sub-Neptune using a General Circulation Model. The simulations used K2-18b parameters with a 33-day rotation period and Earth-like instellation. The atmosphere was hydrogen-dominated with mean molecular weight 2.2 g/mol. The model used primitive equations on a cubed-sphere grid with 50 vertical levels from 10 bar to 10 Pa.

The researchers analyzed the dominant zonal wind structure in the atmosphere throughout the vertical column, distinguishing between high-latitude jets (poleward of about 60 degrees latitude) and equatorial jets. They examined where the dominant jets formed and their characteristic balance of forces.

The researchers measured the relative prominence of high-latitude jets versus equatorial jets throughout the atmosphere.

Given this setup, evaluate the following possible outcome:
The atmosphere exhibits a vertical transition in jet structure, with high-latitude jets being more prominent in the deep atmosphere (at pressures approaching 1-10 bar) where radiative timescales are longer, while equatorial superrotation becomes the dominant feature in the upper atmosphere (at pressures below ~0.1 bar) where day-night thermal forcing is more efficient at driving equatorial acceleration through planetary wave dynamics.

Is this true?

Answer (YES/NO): NO